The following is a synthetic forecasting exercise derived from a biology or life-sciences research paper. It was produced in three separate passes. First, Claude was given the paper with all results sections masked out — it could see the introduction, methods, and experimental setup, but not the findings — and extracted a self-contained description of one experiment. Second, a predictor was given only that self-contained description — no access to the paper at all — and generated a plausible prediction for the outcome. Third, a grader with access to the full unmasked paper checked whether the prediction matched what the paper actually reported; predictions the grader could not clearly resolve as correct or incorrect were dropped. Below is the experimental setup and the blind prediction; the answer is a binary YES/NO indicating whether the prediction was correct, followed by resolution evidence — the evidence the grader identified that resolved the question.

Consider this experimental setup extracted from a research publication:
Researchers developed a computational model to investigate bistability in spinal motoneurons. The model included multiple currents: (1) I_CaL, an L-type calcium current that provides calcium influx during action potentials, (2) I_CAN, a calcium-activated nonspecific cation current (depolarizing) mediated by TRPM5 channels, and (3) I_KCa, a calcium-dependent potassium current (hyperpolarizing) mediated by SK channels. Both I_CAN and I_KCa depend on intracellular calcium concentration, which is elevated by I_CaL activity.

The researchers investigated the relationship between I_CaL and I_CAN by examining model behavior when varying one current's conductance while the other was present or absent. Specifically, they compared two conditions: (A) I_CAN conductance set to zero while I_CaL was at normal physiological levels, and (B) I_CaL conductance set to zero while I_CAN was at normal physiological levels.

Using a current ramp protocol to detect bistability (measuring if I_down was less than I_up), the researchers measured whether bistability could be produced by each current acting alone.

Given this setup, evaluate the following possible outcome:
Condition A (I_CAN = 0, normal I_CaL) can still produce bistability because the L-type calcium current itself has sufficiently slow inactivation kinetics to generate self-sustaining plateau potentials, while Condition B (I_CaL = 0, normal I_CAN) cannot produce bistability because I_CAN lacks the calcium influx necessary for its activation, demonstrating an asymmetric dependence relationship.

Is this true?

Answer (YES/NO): NO